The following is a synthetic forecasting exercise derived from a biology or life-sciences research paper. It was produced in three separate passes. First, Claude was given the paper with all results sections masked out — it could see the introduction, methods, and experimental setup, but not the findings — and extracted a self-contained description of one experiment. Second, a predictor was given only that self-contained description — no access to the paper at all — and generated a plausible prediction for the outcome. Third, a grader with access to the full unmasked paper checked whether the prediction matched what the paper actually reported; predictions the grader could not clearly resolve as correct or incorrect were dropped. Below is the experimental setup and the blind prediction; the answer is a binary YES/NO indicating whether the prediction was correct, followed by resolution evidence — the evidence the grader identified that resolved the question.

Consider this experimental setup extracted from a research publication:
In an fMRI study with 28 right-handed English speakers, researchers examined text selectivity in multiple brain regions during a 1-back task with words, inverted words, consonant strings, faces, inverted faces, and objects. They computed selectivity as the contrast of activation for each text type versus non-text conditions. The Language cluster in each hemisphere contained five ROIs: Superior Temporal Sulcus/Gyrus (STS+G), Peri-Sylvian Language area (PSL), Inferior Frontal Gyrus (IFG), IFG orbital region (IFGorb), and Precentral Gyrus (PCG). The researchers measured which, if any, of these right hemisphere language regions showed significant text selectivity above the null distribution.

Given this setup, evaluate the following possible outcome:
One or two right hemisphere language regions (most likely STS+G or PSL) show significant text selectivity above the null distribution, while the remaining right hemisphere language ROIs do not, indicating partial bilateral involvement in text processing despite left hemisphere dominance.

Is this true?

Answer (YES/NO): YES